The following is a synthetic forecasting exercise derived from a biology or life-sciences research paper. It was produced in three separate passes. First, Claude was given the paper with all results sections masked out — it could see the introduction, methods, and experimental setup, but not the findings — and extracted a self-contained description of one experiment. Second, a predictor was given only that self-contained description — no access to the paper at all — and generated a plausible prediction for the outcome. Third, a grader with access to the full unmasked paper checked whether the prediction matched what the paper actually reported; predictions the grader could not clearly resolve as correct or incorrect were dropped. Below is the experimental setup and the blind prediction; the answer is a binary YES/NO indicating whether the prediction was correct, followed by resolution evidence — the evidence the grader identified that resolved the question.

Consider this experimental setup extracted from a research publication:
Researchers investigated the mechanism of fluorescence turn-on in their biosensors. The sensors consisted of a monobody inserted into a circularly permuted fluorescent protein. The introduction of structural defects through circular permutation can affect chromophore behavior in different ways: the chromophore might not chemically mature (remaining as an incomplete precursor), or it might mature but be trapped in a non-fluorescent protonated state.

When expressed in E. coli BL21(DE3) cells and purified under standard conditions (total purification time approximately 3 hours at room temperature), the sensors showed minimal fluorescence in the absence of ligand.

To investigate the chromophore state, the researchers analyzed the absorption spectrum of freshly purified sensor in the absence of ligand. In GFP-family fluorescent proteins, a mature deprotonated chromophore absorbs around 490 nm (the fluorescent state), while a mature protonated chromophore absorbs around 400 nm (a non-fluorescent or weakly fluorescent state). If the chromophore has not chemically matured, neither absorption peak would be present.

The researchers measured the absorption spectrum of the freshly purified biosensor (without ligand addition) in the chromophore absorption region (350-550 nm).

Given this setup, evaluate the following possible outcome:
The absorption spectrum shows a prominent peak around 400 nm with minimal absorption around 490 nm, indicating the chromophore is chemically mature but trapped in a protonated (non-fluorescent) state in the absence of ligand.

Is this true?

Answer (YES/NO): NO